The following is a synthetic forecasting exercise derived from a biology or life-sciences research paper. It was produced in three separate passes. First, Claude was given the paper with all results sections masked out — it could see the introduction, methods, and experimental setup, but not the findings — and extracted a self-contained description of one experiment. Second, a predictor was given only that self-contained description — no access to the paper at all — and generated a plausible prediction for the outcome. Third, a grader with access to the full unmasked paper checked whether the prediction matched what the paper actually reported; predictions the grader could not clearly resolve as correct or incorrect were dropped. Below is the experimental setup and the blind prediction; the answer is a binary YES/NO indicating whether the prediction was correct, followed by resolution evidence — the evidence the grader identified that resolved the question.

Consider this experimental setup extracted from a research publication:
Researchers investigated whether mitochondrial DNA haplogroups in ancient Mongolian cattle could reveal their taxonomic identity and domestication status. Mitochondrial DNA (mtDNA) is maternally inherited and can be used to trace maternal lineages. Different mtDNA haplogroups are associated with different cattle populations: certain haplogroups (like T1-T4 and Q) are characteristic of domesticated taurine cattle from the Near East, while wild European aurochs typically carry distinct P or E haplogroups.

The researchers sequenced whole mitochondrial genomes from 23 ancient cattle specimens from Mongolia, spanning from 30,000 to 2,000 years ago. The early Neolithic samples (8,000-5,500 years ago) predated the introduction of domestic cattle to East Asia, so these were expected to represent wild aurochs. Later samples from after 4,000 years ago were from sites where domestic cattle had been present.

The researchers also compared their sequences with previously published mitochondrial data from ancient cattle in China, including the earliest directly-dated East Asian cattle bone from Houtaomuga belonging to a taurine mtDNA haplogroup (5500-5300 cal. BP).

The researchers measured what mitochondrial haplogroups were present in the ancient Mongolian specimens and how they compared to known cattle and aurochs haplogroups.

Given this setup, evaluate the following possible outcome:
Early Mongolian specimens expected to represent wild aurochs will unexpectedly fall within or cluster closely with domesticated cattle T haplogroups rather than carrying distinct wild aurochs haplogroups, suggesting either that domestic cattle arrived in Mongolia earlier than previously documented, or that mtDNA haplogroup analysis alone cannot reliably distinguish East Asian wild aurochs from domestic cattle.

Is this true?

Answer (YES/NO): NO